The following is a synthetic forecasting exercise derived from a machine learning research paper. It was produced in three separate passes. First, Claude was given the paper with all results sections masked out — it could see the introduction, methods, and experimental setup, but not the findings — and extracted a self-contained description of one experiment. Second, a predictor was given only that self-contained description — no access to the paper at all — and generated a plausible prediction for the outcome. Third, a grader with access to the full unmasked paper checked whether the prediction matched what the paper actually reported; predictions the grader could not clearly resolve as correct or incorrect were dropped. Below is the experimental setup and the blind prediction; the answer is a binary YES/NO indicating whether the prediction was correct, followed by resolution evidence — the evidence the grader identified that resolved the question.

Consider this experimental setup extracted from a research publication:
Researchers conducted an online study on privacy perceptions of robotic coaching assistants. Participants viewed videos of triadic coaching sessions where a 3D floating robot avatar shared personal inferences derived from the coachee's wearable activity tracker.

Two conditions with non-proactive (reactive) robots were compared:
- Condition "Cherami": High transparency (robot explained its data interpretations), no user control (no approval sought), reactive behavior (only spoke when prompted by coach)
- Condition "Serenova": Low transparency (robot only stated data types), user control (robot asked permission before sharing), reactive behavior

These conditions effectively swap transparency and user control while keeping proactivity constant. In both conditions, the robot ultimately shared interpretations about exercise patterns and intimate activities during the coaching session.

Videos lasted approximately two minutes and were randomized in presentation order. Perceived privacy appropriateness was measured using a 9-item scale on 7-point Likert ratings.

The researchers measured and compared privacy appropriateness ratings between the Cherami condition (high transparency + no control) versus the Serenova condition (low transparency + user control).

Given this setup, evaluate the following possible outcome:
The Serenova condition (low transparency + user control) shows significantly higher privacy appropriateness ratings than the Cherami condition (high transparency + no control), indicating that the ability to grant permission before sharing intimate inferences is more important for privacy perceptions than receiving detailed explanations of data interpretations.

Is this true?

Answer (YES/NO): YES